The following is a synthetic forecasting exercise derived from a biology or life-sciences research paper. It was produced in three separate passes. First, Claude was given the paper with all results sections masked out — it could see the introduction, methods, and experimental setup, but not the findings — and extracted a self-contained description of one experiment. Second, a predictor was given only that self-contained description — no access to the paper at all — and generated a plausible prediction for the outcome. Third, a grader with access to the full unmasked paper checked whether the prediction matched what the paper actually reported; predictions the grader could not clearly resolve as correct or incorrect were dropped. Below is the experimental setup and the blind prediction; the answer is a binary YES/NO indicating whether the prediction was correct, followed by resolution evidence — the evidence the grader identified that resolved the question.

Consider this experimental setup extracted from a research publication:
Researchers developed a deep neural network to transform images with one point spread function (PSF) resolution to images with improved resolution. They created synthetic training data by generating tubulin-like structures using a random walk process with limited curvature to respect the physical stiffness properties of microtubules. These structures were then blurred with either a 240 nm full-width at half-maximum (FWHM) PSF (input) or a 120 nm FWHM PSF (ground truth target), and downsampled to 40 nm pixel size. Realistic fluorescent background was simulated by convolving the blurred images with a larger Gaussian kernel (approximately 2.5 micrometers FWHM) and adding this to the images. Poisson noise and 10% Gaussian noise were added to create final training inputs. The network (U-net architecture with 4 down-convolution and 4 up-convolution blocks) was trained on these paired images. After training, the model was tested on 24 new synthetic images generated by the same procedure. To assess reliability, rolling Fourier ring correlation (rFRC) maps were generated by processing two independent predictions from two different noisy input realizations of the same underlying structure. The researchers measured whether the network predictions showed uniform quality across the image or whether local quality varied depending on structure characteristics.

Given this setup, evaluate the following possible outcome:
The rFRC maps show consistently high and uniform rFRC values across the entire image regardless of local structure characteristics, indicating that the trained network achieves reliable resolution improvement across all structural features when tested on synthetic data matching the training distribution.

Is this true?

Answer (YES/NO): YES